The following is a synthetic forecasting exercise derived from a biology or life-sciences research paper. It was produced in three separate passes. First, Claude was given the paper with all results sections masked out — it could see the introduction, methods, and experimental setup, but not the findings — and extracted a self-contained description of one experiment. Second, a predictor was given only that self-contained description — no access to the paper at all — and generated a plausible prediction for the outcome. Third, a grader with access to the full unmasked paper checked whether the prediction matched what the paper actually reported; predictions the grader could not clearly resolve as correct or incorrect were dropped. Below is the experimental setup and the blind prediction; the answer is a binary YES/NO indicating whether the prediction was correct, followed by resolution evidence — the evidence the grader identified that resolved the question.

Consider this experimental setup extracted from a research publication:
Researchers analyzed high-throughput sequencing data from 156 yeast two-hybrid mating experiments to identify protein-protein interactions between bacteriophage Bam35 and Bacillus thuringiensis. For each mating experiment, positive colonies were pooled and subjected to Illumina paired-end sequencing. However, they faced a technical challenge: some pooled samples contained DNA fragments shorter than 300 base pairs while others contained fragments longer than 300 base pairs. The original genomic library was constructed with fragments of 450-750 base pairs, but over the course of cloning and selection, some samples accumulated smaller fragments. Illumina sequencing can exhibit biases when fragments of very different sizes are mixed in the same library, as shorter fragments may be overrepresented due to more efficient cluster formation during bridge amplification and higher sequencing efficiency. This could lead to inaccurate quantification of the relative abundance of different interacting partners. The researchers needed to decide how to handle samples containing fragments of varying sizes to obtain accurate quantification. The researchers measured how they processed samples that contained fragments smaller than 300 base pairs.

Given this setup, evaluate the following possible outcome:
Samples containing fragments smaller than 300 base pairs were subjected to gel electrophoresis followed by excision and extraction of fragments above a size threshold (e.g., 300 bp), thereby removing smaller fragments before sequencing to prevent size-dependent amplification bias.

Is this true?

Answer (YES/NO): NO